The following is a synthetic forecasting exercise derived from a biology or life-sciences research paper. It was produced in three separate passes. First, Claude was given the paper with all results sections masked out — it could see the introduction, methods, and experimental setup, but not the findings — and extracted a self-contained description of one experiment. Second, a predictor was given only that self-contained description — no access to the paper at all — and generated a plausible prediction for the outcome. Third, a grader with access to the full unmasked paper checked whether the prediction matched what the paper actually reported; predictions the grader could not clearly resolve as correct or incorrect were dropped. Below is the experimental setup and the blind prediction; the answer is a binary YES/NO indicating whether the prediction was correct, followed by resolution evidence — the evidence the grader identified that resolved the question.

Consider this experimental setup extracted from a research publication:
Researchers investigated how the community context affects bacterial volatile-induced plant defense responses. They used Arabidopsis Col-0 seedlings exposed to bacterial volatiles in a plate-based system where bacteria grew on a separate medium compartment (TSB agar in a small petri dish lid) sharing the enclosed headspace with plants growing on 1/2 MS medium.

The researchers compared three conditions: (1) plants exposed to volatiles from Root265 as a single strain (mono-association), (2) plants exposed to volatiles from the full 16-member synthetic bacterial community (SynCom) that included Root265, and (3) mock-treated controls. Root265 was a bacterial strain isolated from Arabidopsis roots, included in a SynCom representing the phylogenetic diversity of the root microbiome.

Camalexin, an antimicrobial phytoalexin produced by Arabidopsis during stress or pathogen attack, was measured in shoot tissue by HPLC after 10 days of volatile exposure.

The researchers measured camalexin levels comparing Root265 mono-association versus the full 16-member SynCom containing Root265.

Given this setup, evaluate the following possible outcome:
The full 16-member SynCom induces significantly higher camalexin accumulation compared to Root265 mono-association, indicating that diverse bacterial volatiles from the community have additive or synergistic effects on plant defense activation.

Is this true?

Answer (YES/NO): NO